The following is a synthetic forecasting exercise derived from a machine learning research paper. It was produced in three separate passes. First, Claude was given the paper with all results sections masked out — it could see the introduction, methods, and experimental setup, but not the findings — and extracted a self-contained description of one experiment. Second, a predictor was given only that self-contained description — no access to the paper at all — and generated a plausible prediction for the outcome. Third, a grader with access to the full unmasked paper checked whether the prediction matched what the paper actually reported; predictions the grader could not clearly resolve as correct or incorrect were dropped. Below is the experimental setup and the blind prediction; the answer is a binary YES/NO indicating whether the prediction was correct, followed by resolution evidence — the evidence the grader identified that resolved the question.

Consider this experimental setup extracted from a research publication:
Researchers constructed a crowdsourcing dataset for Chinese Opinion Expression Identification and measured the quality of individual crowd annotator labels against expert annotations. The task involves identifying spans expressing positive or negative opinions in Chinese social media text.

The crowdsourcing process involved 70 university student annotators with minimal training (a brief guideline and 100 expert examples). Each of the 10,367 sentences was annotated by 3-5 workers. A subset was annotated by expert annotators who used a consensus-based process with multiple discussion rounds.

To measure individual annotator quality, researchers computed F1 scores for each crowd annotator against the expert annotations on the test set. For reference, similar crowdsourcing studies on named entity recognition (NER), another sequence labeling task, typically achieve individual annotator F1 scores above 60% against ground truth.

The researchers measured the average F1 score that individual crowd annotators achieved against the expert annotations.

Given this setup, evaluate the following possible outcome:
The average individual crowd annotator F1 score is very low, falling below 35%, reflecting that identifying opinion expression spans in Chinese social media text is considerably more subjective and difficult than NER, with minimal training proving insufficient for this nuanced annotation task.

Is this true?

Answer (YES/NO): NO